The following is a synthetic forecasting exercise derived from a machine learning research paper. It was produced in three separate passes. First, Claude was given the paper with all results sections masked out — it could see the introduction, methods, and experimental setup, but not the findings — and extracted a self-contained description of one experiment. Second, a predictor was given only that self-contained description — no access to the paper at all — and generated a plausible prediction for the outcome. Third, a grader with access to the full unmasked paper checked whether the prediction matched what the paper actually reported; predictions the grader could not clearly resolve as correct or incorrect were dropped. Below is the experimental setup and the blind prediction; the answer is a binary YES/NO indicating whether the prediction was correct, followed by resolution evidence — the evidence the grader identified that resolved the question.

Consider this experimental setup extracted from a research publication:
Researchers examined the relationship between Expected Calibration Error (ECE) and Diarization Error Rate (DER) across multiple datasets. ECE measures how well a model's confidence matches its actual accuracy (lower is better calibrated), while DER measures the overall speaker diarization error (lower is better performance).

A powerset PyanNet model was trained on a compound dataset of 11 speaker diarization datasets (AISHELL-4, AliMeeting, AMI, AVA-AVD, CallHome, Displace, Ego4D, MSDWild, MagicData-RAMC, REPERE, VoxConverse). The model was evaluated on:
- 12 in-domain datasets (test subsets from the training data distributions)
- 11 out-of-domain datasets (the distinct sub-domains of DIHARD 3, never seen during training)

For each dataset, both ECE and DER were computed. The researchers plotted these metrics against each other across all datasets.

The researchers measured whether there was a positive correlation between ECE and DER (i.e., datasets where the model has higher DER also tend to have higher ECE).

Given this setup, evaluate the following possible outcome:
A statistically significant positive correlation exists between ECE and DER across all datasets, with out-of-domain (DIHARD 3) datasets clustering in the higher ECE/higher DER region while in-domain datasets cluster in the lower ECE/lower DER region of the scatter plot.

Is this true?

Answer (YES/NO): NO